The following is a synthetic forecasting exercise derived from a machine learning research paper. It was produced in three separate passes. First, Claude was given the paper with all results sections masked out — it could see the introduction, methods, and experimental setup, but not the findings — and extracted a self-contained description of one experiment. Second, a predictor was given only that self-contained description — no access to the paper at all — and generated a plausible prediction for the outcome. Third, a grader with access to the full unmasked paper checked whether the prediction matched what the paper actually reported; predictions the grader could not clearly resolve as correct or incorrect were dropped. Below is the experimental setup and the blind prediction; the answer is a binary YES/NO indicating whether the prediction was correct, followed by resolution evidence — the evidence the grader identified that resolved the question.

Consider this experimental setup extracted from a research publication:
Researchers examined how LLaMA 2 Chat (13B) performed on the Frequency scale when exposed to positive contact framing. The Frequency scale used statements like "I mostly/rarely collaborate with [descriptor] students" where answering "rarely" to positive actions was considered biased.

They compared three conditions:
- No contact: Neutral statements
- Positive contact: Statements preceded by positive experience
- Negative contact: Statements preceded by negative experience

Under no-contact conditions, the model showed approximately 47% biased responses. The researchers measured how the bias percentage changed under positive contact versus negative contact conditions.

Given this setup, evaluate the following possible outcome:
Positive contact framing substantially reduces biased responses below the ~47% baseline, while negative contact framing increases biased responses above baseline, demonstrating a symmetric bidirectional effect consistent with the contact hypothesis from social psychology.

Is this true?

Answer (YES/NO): NO